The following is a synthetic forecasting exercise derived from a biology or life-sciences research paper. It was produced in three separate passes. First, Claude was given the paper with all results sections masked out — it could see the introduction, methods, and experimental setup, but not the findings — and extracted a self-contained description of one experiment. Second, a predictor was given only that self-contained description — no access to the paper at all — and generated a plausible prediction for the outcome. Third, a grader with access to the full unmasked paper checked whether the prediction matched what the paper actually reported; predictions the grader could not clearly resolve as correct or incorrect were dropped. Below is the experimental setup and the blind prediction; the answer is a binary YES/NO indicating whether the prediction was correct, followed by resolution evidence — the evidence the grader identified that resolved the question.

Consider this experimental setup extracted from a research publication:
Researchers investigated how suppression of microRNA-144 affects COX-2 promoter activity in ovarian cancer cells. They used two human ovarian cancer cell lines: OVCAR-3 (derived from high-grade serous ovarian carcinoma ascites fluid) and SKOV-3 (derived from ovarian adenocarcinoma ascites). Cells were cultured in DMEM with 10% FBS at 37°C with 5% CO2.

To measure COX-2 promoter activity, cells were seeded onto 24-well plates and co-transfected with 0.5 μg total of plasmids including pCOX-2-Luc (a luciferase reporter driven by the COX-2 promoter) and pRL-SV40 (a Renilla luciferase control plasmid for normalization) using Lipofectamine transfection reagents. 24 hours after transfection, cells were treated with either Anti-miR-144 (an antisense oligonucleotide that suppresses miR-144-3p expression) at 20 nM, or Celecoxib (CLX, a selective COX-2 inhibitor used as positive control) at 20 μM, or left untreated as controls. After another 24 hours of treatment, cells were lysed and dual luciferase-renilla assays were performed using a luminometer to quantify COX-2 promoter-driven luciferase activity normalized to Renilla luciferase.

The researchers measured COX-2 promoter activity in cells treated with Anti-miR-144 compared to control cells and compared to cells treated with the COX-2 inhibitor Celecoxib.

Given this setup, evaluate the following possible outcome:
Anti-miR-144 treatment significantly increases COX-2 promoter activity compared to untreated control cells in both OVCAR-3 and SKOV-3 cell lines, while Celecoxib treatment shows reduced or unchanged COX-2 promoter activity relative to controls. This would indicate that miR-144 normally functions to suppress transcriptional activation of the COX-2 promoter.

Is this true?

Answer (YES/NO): YES